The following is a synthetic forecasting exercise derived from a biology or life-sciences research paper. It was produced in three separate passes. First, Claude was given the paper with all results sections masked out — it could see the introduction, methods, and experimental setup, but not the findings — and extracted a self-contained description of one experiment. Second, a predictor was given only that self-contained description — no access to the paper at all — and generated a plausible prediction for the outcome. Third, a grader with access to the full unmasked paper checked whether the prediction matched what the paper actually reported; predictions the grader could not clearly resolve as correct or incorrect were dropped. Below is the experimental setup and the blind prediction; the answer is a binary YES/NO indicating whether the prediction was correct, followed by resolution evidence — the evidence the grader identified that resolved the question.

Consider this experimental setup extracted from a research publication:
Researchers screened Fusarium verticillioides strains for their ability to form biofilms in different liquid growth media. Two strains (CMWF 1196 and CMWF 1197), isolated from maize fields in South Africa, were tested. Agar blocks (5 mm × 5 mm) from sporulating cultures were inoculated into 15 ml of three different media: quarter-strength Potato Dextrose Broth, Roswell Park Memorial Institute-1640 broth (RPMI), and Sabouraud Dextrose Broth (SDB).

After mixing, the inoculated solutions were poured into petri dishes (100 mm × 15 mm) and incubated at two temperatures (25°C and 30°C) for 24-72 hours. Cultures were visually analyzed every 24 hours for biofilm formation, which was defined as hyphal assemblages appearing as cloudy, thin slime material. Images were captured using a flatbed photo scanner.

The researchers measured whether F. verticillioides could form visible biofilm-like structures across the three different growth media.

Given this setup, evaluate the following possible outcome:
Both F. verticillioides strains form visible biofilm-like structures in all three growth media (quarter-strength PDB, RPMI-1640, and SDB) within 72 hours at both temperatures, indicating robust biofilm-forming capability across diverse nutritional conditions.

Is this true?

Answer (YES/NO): NO